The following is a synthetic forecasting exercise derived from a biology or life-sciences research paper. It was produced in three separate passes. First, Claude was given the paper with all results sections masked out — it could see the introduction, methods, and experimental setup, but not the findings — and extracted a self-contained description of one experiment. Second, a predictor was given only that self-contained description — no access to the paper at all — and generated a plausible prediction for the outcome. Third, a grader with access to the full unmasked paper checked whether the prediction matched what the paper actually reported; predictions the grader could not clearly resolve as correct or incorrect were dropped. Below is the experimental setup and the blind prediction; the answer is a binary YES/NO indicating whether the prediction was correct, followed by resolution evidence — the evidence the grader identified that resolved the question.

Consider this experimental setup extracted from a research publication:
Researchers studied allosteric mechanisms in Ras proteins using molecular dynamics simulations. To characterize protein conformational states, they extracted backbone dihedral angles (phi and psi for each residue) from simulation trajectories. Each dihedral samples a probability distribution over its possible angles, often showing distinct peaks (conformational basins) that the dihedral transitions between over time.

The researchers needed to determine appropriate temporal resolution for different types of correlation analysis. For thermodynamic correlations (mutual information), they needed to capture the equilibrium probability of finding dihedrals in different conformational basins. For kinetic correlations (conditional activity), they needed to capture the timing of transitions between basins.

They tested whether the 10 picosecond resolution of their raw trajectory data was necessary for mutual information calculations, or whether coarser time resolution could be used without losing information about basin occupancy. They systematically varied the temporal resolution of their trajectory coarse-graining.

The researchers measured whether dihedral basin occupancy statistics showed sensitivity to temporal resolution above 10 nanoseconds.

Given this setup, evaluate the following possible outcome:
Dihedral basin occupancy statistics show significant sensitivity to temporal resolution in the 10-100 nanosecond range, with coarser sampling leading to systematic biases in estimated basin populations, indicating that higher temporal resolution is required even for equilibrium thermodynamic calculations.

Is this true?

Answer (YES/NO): NO